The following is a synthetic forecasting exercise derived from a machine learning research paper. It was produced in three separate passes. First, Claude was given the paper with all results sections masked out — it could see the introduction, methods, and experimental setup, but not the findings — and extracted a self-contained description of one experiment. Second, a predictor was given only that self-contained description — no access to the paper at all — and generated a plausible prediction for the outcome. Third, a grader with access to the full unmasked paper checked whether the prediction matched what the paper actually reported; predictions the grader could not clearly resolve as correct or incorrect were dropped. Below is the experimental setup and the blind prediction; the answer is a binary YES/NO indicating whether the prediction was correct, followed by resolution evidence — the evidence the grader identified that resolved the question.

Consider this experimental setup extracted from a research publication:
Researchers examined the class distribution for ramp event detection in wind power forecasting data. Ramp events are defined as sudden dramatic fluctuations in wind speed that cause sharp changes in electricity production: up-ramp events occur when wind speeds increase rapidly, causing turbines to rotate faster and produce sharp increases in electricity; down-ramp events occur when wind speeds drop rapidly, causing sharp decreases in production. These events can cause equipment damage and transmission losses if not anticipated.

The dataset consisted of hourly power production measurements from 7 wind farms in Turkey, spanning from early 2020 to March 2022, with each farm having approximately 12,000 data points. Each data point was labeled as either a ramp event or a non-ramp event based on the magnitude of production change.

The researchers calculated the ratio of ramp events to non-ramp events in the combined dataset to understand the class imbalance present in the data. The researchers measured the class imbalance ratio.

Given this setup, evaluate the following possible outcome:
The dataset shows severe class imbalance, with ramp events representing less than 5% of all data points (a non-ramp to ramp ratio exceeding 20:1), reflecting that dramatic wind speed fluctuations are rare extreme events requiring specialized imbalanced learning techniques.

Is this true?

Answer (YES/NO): YES